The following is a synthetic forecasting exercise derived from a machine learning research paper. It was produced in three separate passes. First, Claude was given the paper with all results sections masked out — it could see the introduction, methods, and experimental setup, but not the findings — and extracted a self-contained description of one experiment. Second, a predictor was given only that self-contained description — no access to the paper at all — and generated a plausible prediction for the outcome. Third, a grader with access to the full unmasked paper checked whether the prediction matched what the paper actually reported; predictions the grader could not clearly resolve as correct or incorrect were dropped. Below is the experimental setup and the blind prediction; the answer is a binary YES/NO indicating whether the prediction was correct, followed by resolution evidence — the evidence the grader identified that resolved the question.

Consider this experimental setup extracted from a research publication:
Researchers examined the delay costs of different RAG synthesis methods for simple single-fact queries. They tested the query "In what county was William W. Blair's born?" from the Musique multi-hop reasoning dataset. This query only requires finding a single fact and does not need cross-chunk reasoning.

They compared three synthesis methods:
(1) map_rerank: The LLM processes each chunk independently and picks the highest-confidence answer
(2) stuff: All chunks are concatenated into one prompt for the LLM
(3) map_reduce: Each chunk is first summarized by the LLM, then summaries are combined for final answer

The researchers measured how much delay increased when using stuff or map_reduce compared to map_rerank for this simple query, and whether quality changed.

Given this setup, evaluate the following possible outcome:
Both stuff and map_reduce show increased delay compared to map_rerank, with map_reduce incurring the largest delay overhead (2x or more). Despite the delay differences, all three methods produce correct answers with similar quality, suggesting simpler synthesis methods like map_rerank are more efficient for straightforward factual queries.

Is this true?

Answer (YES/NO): NO